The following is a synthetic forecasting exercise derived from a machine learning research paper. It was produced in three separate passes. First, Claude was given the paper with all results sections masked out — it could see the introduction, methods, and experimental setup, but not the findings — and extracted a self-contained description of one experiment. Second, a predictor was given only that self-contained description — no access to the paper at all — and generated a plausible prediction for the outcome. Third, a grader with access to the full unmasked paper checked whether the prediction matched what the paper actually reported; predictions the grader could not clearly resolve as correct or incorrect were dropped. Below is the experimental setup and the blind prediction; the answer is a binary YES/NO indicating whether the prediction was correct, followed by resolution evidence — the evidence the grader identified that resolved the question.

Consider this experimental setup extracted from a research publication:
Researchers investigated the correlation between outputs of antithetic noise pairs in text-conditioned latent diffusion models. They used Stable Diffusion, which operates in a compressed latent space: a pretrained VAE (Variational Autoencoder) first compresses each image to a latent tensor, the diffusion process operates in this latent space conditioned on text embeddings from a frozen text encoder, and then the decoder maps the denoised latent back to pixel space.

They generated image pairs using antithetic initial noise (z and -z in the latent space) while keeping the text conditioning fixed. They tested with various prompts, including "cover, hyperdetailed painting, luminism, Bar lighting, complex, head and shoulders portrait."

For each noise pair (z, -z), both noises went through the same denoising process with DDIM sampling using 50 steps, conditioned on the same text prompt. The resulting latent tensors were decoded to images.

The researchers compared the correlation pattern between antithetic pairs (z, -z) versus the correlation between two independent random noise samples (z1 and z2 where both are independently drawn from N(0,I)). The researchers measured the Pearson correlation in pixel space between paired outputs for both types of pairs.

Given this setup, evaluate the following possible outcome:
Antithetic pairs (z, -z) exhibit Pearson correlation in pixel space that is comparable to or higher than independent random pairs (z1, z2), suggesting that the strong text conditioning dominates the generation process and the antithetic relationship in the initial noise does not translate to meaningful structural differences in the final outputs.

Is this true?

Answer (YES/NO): NO